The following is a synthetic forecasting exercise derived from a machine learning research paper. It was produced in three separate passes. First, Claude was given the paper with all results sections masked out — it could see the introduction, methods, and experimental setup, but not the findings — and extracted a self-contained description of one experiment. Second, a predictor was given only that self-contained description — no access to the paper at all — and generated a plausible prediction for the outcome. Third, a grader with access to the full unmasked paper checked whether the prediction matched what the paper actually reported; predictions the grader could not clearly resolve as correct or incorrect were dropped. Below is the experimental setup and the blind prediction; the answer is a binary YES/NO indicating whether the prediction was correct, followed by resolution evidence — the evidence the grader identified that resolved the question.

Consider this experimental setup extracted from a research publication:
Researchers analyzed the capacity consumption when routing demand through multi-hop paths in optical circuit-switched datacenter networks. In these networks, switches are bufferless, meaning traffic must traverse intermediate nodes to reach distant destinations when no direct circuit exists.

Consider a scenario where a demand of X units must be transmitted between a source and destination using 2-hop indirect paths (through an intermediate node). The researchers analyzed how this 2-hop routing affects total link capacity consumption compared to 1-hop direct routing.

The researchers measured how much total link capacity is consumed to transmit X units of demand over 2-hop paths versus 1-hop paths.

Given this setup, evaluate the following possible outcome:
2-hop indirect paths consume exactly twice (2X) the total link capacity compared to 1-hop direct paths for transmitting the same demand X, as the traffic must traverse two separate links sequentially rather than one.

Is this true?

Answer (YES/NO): YES